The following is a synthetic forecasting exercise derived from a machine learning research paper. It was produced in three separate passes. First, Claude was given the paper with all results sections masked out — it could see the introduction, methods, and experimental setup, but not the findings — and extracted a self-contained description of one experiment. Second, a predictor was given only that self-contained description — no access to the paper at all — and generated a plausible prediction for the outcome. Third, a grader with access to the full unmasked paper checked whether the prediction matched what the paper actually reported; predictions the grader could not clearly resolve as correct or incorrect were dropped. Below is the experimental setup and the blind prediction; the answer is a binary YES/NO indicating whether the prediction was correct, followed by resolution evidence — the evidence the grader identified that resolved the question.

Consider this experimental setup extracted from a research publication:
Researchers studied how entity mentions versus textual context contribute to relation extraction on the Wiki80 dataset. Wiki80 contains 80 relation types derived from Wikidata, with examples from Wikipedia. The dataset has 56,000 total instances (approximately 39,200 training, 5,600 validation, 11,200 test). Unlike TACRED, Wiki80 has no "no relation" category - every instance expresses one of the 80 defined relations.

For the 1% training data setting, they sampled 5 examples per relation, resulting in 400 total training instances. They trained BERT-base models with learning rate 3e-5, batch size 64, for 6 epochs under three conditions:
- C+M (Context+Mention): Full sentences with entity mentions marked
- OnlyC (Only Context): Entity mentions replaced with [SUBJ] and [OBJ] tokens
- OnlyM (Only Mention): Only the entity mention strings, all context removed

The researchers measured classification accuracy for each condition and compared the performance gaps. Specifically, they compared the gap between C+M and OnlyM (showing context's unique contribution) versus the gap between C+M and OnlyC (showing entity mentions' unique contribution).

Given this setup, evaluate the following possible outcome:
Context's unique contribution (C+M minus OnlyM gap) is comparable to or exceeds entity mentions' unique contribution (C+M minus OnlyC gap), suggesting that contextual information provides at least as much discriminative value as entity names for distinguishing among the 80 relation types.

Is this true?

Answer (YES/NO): NO